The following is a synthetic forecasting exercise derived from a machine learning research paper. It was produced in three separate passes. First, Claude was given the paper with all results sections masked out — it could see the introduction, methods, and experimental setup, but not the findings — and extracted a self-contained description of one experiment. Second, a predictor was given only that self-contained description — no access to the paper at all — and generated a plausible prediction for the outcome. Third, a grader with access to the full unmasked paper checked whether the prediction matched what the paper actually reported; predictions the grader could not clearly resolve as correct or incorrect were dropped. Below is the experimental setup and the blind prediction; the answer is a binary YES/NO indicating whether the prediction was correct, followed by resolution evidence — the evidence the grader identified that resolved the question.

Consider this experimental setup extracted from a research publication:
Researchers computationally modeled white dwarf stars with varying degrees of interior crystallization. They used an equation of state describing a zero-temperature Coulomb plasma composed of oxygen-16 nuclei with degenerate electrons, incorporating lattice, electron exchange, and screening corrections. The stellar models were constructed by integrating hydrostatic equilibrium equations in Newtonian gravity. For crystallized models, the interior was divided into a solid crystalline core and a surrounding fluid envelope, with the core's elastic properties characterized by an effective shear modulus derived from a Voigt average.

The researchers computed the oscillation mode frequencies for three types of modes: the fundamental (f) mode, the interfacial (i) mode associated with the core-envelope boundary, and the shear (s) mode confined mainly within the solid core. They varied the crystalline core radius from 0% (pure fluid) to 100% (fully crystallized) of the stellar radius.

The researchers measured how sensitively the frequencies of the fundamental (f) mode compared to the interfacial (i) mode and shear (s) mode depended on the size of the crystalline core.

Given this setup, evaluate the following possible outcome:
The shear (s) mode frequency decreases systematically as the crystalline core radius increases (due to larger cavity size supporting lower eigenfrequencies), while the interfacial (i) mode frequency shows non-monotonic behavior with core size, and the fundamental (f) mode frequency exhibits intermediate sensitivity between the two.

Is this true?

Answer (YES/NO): NO